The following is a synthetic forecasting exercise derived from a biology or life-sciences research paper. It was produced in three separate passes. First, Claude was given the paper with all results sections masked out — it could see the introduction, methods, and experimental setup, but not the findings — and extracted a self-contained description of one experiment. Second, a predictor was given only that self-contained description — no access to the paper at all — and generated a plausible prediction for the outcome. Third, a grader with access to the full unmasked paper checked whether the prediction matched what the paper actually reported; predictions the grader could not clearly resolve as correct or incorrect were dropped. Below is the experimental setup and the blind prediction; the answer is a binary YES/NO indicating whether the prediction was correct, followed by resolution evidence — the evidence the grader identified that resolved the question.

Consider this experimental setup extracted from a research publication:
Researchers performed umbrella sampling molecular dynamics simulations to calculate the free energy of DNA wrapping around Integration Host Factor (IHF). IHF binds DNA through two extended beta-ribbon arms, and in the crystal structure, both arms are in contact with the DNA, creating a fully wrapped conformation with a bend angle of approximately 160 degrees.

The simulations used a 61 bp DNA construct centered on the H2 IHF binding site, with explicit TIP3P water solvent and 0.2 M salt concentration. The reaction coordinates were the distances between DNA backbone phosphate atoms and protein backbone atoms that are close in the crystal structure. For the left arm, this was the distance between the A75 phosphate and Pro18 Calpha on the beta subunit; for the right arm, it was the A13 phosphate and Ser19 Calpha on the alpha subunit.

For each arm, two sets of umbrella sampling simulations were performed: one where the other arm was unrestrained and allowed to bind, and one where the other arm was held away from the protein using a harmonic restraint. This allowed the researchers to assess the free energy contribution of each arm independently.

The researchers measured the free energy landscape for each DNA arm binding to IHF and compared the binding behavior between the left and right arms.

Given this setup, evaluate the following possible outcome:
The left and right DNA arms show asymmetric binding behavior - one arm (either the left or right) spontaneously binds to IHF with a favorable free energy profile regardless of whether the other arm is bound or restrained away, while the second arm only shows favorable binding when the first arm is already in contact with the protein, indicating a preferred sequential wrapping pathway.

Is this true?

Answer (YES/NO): NO